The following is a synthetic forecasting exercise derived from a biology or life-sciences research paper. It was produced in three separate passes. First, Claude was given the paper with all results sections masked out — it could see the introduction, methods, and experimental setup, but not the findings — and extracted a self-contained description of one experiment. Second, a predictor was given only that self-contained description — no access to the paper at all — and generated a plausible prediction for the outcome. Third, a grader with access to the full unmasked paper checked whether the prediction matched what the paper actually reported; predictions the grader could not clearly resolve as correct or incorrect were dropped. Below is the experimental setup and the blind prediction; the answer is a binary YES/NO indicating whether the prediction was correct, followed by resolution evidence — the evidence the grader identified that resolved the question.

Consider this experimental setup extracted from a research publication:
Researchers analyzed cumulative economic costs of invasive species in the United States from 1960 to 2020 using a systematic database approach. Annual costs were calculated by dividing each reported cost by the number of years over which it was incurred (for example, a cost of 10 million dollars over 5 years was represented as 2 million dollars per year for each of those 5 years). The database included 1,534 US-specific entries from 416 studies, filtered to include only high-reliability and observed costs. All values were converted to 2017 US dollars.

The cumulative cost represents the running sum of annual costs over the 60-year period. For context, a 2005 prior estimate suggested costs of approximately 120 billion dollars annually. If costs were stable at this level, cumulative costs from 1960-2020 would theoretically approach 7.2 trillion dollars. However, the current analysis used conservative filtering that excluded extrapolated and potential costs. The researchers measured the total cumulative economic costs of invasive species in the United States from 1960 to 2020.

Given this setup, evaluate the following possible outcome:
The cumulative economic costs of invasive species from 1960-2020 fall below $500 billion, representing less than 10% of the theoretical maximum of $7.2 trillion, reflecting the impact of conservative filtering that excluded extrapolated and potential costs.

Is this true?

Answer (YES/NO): NO